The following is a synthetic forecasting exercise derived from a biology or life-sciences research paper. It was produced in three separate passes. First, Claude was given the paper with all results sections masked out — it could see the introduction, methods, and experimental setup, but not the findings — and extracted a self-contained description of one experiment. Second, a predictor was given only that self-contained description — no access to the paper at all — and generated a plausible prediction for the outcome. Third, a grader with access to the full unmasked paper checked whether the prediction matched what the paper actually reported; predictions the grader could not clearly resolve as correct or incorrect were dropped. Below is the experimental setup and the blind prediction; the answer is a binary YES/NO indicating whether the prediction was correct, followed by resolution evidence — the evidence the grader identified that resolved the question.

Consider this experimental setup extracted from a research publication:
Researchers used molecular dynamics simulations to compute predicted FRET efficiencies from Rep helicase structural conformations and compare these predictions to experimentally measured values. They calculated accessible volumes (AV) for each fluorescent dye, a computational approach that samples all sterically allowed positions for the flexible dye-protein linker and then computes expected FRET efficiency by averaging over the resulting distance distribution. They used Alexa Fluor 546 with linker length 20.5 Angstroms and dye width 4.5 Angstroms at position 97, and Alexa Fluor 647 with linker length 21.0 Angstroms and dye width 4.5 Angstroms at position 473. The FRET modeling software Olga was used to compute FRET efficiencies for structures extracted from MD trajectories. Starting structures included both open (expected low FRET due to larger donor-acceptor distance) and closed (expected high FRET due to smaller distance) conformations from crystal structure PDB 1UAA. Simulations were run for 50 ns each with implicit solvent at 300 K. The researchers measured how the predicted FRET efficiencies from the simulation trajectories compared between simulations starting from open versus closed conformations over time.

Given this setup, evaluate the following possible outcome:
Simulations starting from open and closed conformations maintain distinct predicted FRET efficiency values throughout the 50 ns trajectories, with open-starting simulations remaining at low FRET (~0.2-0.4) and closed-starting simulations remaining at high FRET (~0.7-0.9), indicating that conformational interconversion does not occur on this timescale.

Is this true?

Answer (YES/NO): NO